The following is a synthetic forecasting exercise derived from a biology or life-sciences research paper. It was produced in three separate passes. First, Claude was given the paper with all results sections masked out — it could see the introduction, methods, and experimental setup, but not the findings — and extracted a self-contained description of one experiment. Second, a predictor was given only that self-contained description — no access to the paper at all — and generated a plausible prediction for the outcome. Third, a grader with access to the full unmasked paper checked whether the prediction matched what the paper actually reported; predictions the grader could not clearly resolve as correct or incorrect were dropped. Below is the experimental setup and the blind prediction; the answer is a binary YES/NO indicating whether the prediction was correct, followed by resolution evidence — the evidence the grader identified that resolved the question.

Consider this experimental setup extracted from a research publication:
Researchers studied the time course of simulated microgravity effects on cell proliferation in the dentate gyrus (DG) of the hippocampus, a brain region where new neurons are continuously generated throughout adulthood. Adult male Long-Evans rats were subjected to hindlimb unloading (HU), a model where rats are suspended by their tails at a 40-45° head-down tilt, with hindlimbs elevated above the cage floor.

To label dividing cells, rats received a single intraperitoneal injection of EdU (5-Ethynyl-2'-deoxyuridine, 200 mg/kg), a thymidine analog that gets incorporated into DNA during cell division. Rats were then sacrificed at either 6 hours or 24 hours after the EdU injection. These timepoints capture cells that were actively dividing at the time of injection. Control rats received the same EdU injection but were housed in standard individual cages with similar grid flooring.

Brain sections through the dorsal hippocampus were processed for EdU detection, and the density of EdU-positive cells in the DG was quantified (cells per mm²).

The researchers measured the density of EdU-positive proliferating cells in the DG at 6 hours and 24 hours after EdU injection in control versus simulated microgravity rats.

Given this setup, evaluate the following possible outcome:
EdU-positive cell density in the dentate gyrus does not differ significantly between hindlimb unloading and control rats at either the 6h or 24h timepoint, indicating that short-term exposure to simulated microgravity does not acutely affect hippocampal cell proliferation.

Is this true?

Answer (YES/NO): YES